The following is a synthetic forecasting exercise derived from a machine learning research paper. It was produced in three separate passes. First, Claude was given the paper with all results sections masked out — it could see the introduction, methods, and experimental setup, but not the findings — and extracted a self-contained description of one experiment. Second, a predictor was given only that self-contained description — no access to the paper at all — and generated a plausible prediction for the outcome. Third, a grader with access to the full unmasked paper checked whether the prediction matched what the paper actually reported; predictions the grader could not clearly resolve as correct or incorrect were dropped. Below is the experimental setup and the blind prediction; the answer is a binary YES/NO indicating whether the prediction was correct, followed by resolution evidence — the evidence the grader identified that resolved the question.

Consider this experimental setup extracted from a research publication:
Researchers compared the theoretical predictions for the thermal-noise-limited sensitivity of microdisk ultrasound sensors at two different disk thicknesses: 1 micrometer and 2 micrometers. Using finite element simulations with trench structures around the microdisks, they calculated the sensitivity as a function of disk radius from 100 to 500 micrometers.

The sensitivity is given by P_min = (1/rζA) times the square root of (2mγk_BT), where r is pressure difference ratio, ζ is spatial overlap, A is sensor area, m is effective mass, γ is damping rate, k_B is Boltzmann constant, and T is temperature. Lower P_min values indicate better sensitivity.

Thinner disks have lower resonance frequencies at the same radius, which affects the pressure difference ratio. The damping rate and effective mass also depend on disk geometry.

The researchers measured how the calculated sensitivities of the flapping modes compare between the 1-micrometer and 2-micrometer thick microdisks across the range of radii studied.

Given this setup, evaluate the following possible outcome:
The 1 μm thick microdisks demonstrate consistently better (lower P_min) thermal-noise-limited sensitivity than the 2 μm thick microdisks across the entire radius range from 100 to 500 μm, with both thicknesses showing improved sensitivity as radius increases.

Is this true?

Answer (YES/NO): NO